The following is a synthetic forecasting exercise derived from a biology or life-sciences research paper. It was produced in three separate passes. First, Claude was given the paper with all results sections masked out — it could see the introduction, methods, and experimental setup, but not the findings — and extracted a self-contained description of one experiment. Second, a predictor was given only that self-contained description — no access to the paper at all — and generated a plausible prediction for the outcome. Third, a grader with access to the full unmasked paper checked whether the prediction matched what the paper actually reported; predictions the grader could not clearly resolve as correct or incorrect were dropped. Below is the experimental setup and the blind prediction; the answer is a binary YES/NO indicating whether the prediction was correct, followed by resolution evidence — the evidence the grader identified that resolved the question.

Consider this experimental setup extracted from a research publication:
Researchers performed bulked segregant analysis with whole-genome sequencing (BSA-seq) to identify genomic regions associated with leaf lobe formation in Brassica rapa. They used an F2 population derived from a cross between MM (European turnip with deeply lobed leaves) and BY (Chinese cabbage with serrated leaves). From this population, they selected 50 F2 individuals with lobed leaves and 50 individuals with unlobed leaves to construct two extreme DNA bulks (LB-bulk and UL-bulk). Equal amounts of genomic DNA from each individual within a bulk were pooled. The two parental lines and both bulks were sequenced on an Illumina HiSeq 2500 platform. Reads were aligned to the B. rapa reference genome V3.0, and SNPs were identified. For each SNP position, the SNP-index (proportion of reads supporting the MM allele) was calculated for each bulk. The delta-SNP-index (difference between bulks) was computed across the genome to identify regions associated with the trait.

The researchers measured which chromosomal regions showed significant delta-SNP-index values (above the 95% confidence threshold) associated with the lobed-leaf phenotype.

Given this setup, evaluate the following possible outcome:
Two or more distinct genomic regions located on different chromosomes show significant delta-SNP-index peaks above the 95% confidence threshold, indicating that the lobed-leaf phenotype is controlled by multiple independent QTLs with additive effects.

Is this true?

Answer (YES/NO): YES